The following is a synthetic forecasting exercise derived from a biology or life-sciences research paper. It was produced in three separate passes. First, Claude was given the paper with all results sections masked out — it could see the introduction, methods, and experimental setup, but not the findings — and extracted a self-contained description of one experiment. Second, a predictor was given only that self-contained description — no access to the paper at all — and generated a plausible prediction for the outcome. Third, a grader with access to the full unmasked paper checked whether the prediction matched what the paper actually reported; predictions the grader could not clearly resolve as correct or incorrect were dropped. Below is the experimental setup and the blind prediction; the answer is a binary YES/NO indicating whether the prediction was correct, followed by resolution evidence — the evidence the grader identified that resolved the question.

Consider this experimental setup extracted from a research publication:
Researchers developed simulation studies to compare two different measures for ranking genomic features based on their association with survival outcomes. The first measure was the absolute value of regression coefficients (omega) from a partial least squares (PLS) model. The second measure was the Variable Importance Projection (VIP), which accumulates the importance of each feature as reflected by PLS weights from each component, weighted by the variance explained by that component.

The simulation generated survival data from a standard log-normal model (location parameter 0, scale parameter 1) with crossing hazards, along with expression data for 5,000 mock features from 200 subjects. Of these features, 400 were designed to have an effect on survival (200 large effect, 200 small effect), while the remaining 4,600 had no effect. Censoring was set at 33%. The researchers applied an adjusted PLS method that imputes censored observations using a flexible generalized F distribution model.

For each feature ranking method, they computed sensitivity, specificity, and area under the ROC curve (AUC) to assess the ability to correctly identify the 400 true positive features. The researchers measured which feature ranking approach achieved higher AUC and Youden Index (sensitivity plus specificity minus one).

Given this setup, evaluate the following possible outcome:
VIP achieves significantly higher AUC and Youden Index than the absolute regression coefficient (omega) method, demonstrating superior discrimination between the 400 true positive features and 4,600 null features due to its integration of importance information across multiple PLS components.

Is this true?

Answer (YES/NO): YES